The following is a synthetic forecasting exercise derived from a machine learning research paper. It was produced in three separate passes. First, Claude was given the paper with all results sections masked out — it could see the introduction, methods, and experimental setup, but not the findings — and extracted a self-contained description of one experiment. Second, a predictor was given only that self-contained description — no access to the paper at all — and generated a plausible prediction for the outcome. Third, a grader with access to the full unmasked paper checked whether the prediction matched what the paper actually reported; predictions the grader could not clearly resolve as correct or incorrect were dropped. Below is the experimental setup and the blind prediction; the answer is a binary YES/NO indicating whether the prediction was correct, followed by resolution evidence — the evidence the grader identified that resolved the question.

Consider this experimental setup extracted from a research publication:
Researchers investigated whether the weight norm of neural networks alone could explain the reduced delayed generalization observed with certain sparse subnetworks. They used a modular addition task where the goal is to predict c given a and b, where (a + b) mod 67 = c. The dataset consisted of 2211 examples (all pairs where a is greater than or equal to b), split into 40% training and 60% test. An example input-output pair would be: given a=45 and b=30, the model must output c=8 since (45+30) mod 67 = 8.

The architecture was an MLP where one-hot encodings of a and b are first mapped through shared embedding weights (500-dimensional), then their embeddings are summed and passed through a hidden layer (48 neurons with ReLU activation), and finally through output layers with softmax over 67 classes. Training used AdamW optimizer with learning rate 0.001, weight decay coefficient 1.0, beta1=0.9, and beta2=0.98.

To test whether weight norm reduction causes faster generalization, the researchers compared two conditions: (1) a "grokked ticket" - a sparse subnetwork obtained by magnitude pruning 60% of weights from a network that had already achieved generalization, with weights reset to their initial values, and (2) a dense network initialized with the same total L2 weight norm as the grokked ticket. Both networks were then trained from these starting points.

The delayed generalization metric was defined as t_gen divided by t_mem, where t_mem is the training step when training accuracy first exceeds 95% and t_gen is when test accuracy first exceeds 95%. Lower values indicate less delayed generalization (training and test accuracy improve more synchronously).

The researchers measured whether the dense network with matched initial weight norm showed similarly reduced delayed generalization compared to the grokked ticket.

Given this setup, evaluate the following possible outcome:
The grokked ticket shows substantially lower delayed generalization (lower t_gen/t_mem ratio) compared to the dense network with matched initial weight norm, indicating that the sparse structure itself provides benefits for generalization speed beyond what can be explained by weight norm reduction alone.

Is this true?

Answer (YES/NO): YES